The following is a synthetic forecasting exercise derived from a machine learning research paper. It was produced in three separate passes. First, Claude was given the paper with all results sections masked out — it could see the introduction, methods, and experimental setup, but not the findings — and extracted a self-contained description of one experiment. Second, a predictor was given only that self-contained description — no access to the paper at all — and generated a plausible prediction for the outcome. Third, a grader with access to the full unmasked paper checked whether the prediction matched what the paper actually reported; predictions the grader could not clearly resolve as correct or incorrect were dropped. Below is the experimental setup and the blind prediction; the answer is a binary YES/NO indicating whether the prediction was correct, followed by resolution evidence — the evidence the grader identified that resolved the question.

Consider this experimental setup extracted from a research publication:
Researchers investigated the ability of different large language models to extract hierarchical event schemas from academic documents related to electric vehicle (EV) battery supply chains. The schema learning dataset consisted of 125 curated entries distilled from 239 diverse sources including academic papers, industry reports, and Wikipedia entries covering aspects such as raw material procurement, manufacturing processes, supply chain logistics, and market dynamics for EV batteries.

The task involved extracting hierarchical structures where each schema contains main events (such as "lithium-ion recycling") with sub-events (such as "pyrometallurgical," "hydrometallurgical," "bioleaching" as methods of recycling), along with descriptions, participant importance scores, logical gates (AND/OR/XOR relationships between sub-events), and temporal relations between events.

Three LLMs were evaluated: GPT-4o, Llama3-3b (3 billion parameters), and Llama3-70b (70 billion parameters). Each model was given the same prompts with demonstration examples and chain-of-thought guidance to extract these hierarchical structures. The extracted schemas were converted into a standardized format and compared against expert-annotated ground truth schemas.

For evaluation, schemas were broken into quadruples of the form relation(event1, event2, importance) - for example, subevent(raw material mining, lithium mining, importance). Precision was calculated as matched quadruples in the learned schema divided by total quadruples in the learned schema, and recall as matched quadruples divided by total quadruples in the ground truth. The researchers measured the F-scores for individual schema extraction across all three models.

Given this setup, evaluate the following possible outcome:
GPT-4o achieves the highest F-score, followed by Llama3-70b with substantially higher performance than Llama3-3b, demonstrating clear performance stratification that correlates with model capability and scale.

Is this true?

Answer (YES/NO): YES